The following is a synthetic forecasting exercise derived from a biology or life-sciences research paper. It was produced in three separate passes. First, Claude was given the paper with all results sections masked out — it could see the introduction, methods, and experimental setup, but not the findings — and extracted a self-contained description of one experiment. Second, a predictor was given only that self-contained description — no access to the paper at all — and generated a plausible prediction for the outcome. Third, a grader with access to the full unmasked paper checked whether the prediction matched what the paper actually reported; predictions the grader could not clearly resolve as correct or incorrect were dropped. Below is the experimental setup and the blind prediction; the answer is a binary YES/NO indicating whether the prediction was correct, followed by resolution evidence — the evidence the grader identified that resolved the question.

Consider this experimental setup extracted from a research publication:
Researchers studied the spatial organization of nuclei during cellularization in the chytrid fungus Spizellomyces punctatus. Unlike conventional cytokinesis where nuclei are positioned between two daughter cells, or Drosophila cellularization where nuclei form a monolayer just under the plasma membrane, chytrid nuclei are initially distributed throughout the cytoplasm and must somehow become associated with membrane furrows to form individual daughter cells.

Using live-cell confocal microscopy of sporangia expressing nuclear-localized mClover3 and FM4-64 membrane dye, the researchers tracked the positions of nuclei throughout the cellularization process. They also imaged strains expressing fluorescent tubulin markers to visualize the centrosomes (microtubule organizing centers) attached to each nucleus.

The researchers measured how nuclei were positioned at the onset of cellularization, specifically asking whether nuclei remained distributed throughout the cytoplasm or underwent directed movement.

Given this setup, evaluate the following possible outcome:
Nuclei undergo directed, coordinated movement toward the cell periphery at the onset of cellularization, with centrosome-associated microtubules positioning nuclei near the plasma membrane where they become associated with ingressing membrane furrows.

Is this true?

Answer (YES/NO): NO